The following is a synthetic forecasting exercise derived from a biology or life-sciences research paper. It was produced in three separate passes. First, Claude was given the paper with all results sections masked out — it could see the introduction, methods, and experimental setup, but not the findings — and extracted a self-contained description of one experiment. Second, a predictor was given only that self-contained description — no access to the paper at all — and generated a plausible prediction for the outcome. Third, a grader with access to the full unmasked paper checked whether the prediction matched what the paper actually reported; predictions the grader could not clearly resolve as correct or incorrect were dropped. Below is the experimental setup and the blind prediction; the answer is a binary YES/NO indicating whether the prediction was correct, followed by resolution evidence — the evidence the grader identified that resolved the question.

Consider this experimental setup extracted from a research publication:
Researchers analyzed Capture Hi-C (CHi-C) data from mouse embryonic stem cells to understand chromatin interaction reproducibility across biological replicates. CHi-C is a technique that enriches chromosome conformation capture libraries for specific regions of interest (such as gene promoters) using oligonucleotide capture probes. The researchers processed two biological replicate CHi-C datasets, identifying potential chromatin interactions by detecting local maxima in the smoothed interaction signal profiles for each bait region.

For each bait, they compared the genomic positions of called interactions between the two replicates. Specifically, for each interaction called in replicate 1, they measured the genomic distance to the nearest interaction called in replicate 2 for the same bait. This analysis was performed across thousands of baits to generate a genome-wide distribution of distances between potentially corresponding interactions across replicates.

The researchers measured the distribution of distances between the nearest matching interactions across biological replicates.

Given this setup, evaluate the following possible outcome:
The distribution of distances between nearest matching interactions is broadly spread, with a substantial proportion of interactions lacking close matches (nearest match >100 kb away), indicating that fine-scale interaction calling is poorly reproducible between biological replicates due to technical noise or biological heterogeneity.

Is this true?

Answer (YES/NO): NO